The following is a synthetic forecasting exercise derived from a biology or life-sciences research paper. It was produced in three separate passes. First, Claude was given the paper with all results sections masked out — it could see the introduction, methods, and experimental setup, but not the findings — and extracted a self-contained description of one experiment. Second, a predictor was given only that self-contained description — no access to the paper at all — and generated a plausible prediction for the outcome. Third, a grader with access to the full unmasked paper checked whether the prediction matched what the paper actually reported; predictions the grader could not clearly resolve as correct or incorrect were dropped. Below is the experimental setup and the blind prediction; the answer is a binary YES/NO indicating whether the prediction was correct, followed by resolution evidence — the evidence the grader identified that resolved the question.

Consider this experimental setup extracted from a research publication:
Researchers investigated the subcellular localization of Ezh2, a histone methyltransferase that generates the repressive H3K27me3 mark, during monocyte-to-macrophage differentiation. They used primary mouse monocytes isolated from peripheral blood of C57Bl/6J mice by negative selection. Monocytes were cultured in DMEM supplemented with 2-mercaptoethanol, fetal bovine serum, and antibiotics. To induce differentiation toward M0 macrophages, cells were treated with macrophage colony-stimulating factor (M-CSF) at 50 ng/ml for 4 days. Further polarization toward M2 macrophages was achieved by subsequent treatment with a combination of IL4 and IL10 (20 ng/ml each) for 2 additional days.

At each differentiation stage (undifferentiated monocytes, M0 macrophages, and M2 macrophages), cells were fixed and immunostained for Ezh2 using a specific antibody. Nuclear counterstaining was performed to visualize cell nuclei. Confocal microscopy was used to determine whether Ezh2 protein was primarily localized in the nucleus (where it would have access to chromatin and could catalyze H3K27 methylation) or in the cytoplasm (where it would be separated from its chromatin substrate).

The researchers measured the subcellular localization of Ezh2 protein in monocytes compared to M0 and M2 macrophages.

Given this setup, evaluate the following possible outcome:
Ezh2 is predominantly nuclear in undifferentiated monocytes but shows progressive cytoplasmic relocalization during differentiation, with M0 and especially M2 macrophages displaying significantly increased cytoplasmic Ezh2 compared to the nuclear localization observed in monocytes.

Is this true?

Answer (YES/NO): NO